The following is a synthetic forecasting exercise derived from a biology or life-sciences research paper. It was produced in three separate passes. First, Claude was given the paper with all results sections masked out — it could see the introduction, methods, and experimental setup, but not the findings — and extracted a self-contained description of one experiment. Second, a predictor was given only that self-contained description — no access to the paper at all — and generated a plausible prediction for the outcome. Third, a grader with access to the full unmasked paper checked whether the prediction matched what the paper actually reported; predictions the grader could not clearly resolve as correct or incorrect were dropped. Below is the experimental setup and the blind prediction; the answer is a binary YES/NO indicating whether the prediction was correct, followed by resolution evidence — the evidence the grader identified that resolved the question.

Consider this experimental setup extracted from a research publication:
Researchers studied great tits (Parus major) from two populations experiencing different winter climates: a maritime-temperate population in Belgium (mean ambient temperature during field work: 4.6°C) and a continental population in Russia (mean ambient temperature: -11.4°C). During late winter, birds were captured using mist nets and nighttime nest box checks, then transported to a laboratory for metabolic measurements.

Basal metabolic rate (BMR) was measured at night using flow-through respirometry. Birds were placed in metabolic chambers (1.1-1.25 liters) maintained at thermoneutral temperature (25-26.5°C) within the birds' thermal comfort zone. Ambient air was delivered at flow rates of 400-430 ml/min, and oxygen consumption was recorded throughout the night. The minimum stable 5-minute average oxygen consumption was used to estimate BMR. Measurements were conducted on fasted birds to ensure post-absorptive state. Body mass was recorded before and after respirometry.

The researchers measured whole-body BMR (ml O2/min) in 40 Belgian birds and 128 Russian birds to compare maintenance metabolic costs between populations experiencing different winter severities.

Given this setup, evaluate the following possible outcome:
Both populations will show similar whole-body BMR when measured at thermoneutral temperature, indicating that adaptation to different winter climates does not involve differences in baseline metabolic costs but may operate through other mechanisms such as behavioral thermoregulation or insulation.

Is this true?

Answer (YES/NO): NO